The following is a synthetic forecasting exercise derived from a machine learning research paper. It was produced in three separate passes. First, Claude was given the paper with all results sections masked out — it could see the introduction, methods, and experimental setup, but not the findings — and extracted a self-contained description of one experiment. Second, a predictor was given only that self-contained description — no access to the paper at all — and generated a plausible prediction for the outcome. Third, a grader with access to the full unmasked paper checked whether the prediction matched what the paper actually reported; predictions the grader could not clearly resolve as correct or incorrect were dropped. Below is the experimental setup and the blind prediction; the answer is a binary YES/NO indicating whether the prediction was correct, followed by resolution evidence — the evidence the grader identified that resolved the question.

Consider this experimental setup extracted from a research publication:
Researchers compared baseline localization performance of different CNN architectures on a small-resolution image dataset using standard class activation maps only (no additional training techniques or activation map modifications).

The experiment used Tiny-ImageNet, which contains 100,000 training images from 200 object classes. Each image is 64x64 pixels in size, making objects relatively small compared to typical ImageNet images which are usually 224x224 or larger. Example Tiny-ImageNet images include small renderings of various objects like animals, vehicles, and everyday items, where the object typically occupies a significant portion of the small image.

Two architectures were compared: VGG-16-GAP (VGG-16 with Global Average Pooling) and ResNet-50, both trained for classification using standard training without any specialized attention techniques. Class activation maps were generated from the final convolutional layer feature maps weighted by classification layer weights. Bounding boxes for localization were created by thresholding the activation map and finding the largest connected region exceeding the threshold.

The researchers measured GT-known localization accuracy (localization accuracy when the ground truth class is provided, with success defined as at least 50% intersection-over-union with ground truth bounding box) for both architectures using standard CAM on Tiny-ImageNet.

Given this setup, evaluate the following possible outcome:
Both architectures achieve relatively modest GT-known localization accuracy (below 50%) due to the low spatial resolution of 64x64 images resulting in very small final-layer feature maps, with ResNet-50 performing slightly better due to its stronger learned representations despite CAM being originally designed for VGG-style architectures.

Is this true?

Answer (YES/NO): NO